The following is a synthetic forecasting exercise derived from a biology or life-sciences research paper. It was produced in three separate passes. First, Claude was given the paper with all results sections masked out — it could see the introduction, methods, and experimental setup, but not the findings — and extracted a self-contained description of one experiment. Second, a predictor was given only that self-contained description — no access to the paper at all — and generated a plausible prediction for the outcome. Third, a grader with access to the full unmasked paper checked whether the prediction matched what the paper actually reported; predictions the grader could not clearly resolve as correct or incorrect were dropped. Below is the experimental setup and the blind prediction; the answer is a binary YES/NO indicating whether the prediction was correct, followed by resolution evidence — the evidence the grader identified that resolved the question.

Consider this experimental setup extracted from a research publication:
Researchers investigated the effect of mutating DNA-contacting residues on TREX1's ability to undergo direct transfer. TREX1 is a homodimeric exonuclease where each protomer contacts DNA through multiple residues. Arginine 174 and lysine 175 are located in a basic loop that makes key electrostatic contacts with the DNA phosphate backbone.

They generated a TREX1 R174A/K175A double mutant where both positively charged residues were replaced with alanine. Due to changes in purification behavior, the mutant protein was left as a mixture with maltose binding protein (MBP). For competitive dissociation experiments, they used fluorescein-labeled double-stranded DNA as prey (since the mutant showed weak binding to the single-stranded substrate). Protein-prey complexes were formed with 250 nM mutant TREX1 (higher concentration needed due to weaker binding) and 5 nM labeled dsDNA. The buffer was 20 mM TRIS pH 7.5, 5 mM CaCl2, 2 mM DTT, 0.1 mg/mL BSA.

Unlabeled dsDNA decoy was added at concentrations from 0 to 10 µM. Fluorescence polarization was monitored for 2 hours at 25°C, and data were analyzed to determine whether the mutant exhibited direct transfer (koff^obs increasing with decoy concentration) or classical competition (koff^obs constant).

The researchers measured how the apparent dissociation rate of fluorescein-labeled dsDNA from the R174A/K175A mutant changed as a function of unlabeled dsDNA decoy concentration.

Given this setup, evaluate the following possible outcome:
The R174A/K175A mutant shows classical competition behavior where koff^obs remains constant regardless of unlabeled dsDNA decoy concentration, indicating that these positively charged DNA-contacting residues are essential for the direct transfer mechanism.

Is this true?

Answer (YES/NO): NO